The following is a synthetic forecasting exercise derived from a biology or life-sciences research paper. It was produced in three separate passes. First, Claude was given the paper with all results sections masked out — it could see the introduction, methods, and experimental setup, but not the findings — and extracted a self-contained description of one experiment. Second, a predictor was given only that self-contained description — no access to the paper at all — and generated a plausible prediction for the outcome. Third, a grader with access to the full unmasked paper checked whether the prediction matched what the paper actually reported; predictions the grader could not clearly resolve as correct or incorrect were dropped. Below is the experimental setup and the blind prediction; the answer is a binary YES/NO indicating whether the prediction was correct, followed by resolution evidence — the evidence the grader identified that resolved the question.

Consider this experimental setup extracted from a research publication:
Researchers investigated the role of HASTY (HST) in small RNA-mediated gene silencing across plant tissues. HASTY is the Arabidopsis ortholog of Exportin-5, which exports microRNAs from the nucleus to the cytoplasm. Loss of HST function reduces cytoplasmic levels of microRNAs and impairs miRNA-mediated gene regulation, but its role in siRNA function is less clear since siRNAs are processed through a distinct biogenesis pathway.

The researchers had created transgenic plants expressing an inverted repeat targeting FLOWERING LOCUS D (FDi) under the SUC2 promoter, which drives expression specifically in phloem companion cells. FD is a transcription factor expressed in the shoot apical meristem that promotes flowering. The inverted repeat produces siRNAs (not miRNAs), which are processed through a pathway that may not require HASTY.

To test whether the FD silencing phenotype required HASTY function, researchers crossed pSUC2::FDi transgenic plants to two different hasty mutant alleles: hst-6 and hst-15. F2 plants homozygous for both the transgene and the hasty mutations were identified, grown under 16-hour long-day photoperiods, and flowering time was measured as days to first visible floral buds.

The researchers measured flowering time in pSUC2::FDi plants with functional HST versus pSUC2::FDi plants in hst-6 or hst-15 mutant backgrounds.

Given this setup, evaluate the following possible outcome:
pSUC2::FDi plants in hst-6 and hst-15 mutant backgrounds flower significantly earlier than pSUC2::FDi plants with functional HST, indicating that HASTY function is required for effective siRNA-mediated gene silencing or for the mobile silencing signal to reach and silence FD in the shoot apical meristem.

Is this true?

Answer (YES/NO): NO